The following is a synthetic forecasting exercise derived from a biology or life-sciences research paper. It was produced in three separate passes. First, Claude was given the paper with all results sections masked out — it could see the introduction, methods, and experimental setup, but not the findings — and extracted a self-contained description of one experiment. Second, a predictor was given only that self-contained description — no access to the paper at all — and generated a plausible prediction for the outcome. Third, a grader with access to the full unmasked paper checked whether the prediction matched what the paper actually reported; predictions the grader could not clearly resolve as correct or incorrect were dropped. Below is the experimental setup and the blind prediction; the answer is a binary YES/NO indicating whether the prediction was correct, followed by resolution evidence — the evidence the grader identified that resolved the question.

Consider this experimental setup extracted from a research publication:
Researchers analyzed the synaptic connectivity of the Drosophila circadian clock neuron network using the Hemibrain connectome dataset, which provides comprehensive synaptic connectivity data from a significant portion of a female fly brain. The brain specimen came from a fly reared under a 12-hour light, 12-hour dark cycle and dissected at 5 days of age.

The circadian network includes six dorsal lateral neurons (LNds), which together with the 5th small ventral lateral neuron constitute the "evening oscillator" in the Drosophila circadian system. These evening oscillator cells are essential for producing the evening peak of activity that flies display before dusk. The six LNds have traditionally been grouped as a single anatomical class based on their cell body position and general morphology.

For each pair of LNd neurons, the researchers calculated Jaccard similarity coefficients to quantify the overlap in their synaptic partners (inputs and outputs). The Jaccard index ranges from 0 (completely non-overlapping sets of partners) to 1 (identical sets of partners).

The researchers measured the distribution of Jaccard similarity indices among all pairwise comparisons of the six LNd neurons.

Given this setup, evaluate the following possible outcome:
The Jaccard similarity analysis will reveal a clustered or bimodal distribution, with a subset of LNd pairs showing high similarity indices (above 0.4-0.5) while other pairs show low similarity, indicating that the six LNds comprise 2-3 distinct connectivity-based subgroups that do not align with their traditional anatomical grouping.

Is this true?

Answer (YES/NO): NO